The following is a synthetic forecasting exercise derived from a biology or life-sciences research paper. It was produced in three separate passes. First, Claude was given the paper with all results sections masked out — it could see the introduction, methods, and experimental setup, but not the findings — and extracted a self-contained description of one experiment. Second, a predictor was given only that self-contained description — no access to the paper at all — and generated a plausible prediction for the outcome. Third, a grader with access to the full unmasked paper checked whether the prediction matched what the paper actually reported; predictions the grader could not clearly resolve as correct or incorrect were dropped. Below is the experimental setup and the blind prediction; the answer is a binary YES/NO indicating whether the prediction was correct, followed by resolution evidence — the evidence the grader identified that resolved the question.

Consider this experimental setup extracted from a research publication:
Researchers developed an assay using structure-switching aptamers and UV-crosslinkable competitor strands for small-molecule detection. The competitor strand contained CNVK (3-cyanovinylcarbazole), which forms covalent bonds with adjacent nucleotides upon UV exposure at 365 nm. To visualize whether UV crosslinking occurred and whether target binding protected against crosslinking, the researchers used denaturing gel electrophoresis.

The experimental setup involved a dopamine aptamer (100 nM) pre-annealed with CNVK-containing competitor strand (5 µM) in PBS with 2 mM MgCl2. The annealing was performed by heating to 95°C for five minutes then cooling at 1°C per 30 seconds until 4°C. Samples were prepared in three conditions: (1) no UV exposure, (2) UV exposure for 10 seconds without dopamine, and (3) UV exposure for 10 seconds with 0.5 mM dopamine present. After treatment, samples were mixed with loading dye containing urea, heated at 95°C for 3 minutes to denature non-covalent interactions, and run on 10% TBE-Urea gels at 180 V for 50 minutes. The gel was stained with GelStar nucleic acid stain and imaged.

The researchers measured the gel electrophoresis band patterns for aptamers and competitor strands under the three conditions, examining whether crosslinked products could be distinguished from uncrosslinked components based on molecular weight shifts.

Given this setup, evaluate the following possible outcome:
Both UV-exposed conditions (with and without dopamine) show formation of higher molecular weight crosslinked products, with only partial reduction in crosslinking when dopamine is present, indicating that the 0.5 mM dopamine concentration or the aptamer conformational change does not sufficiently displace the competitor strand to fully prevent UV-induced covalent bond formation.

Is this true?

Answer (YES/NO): NO